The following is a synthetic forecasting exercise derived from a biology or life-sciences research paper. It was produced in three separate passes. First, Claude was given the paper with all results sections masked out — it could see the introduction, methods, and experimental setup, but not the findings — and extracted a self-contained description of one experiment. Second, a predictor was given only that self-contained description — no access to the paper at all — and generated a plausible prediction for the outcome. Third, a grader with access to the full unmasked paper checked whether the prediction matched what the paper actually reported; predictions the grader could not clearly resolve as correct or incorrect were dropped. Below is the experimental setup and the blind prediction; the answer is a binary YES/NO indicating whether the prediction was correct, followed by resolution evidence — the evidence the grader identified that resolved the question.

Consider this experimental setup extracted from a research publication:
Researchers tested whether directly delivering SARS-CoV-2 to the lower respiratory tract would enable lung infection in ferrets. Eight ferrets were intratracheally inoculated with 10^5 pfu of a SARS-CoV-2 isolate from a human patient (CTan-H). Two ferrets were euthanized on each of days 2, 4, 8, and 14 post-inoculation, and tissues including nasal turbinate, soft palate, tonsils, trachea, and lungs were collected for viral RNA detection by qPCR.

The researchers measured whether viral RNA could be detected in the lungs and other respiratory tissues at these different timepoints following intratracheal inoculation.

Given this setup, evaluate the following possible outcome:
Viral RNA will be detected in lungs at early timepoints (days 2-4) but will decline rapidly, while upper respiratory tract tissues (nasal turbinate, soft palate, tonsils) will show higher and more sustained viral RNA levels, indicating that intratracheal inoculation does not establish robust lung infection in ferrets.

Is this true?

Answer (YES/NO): NO